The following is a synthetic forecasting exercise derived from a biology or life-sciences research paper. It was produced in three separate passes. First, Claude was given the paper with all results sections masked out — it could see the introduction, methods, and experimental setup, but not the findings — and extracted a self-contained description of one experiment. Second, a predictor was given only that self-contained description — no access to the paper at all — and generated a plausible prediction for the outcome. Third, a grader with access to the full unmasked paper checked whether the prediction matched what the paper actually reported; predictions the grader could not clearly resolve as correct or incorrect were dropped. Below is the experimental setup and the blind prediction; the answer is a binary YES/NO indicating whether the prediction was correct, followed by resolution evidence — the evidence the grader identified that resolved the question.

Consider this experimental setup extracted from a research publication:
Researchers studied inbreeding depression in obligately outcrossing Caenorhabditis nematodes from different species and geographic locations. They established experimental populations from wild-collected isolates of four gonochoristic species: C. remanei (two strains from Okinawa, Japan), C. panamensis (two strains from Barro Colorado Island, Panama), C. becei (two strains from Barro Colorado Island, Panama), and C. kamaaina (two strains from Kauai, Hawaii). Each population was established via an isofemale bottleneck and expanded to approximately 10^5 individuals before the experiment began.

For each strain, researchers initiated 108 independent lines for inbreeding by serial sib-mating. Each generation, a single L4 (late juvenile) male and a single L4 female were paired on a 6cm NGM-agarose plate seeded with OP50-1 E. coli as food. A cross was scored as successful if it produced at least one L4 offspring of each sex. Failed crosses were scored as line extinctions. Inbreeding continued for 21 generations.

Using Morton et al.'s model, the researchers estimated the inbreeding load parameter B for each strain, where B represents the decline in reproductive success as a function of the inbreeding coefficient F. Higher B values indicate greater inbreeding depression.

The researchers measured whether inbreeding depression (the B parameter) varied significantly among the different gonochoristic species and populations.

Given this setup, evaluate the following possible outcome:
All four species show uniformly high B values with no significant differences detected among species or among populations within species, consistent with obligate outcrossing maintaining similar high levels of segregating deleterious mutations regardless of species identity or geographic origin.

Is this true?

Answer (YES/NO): NO